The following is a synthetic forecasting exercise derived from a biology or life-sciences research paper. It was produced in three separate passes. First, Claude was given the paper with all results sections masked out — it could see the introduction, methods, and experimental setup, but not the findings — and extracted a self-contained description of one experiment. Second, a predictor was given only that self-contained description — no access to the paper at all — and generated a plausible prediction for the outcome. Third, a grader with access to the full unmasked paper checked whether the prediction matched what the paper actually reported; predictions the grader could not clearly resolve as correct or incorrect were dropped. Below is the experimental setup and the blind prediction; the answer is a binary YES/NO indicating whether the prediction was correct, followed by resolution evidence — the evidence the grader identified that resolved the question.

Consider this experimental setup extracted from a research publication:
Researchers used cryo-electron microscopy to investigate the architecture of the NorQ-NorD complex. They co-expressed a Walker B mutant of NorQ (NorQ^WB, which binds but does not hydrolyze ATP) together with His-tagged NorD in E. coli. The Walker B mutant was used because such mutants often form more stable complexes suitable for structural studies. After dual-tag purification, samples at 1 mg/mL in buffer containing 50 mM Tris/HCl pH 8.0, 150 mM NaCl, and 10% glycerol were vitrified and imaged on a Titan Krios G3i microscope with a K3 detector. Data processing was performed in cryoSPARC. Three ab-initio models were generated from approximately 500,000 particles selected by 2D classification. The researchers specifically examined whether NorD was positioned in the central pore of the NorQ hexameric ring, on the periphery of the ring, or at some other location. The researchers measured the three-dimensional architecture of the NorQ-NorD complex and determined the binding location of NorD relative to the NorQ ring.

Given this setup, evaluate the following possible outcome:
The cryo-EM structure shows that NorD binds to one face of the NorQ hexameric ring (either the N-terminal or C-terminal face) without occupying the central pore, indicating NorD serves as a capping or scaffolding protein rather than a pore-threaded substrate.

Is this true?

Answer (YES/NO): NO